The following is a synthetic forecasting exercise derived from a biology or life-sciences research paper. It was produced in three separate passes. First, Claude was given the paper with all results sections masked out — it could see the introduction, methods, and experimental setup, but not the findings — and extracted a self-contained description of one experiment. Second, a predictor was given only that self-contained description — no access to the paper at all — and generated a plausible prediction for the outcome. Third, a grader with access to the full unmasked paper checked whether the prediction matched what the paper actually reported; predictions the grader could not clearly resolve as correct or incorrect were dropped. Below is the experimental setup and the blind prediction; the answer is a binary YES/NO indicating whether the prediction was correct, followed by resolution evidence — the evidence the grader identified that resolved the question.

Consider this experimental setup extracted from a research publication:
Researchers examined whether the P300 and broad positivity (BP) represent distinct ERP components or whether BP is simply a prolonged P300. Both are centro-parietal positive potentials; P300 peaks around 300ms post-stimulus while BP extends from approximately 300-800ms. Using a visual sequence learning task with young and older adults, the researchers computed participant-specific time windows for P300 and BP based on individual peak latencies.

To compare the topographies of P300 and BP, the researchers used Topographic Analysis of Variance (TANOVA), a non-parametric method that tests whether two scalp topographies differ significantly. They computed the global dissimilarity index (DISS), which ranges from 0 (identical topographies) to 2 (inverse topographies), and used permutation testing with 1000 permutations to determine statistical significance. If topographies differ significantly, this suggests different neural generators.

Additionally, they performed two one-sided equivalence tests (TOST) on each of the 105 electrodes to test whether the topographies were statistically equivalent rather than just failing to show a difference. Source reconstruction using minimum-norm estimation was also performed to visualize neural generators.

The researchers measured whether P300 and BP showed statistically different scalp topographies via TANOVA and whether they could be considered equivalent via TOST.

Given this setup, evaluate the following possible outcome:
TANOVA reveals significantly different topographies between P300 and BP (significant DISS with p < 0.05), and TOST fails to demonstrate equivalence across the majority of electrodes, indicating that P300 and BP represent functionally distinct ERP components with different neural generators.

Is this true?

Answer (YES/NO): NO